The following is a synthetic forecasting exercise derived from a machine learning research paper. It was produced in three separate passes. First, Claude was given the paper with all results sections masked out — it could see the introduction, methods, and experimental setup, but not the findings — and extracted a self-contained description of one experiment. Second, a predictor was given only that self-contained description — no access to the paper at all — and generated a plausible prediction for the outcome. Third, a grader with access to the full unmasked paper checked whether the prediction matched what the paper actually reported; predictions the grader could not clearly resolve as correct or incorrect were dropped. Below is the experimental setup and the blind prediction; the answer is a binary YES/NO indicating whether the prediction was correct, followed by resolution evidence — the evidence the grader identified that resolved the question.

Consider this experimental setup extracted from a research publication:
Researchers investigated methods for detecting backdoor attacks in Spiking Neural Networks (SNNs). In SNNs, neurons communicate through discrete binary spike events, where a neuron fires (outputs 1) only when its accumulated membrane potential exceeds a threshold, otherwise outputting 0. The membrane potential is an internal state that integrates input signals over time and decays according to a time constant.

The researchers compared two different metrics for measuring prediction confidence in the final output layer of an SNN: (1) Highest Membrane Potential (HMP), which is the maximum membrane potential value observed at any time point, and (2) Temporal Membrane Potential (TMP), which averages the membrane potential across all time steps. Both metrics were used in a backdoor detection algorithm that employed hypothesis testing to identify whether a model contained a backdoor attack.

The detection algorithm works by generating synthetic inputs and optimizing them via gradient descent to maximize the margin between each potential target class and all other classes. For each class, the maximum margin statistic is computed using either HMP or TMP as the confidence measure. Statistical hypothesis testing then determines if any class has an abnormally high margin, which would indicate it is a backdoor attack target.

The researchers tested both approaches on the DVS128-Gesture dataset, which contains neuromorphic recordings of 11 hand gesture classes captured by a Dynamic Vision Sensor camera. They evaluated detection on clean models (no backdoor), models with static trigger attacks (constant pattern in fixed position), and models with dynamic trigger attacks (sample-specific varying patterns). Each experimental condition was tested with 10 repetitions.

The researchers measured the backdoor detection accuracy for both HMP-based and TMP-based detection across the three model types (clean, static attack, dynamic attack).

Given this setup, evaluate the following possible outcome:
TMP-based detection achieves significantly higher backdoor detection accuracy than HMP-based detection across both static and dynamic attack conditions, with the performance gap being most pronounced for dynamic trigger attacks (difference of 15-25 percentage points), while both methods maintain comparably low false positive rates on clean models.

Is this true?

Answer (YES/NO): NO